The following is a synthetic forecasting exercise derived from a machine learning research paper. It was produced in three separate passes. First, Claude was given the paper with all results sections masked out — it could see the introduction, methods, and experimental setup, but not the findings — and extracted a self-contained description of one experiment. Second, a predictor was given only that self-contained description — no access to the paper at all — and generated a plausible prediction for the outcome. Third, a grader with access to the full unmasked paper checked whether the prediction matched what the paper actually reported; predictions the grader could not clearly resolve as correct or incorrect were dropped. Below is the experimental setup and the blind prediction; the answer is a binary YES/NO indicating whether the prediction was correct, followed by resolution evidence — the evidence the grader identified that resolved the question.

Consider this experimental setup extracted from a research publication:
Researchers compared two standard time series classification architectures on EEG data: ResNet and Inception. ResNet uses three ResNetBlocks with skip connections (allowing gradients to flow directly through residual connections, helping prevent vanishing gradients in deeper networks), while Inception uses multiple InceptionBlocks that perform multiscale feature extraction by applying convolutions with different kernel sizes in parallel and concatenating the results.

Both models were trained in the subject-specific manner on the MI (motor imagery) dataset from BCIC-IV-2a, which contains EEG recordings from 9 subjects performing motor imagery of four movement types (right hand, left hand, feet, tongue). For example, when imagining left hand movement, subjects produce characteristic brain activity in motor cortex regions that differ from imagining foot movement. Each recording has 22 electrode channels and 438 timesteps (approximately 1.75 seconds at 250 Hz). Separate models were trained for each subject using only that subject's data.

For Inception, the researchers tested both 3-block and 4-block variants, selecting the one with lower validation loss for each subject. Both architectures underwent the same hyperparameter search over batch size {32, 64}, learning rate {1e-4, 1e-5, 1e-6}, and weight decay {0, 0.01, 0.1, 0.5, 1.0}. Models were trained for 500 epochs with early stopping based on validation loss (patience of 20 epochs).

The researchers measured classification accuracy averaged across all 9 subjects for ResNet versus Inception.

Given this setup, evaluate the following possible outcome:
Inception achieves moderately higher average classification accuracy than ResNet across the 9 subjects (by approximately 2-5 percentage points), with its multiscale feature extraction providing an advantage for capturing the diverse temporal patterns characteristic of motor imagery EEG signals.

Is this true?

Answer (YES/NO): YES